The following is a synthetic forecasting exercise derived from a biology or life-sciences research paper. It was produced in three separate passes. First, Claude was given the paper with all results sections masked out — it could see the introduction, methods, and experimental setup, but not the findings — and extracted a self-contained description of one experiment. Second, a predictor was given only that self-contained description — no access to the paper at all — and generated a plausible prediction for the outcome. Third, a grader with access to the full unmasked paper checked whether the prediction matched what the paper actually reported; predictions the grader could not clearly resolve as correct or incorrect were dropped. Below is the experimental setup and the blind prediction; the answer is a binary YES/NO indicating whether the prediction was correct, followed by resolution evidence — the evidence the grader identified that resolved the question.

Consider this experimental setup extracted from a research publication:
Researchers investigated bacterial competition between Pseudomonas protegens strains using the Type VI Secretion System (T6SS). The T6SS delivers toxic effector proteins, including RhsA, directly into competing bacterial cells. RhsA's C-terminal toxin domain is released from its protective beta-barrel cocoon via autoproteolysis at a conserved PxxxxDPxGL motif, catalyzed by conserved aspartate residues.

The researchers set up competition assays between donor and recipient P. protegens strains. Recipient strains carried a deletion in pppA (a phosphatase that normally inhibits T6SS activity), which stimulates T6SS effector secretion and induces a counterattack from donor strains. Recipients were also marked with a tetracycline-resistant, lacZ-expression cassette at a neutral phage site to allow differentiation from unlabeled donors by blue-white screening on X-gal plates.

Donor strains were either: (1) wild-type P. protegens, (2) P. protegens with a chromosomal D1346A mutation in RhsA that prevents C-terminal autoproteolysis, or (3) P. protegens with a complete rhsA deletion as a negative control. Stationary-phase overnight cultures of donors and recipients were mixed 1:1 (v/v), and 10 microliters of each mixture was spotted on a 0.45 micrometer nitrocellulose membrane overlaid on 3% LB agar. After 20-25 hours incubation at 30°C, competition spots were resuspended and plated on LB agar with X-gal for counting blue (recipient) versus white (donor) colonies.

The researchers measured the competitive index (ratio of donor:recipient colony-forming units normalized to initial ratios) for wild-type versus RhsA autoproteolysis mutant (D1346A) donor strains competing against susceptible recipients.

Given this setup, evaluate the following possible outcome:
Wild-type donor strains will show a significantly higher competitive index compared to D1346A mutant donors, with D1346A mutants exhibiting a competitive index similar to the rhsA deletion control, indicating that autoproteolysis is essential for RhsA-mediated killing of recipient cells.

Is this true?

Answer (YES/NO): YES